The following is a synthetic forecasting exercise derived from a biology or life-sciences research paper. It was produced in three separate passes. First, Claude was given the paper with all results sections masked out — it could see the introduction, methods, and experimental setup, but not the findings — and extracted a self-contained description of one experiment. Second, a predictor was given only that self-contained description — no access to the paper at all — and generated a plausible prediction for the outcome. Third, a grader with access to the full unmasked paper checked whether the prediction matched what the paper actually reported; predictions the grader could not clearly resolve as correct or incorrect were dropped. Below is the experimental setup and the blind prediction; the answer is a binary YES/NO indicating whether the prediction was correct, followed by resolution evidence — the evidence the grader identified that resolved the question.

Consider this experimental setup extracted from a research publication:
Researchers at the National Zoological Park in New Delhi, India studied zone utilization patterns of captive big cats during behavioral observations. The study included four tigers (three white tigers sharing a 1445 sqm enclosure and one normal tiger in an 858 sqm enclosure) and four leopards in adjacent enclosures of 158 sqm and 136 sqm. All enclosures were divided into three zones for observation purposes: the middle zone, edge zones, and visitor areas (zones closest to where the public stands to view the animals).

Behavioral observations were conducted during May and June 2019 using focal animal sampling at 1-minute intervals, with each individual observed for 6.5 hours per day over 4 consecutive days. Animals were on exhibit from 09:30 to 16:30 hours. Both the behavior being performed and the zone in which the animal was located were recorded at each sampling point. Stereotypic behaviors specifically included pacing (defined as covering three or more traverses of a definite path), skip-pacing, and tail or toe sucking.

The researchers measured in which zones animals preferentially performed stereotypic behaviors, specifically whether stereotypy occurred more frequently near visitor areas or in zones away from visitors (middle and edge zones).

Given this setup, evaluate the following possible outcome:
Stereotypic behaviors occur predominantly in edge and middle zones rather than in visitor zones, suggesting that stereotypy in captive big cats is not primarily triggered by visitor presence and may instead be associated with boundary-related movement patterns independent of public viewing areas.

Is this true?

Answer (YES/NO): NO